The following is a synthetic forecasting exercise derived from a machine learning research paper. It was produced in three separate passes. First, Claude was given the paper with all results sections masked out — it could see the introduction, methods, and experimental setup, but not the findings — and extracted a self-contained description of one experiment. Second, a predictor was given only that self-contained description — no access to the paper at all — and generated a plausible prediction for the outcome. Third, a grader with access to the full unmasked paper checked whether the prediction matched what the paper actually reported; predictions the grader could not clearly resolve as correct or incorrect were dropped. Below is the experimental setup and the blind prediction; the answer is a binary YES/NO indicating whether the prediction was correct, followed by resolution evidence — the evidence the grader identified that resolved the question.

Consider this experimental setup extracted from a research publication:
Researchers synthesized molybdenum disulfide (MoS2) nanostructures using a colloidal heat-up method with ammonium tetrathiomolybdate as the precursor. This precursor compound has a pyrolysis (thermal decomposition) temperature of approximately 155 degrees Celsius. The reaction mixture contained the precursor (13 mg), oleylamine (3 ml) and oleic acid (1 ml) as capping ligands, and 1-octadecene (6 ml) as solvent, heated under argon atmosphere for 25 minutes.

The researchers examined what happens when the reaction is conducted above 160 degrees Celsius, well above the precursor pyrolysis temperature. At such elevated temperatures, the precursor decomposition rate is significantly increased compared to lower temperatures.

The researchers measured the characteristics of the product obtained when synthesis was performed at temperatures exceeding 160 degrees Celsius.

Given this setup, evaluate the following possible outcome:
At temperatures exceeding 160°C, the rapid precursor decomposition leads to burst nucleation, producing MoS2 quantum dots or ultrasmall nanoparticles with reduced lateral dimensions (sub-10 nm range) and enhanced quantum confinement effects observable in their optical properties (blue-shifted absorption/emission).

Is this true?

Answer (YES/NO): NO